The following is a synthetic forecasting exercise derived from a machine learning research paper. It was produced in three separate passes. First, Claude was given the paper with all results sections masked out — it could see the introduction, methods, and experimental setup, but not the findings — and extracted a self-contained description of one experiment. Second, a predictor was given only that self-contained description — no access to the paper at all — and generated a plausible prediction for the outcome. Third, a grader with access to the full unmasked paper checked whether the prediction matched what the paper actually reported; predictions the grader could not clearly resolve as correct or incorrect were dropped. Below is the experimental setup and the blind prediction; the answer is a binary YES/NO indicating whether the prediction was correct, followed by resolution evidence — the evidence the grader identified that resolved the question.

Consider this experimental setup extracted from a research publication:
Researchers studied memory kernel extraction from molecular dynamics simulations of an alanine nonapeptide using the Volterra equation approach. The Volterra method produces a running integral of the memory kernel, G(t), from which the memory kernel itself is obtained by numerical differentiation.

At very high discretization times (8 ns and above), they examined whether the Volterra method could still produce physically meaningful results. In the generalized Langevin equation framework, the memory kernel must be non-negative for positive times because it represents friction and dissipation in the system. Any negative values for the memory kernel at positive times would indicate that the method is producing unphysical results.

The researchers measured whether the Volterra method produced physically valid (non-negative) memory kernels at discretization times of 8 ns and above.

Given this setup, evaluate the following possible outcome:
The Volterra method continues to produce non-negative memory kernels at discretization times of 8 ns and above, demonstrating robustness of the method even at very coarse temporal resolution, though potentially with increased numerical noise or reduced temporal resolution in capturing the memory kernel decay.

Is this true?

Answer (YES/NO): NO